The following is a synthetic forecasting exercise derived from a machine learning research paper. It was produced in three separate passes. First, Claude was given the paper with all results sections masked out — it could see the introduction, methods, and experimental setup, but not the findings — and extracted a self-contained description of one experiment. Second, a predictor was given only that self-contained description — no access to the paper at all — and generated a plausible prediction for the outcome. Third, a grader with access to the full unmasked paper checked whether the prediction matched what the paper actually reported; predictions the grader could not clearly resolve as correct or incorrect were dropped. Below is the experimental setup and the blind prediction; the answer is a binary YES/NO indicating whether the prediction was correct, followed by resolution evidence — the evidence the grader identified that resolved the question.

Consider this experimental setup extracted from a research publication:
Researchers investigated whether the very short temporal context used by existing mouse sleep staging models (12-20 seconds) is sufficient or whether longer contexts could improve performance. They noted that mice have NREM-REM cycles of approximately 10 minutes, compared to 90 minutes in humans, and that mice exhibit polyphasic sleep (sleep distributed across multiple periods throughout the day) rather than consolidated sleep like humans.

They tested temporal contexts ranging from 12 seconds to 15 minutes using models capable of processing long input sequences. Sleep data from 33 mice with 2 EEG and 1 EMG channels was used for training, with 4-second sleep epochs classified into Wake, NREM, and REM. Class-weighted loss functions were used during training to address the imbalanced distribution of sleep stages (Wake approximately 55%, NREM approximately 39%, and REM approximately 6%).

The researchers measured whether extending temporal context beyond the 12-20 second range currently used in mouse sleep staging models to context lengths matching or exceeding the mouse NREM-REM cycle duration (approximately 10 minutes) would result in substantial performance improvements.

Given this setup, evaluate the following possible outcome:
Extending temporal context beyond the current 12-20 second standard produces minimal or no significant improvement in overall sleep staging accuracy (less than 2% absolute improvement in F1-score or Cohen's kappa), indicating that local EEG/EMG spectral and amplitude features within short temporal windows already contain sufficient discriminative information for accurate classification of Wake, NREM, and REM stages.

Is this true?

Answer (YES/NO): NO